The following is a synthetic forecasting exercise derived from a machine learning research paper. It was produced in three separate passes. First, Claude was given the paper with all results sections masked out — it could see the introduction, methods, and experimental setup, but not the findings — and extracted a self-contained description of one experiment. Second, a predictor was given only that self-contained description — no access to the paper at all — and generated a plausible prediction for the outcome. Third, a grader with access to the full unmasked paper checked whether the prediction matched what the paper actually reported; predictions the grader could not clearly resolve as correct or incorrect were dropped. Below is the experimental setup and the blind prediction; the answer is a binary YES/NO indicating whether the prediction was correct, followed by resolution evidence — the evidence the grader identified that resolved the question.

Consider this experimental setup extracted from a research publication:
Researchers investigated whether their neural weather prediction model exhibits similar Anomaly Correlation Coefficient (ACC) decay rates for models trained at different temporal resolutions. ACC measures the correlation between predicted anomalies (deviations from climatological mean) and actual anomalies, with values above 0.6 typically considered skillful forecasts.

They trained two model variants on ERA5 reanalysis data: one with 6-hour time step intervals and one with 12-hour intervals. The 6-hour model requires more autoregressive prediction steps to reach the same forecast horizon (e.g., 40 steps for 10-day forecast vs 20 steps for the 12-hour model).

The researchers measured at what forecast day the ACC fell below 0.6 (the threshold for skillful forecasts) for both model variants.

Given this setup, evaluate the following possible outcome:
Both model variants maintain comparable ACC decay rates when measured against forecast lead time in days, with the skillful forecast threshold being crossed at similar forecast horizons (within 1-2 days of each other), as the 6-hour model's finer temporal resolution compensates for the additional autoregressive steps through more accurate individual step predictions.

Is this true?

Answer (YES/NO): YES